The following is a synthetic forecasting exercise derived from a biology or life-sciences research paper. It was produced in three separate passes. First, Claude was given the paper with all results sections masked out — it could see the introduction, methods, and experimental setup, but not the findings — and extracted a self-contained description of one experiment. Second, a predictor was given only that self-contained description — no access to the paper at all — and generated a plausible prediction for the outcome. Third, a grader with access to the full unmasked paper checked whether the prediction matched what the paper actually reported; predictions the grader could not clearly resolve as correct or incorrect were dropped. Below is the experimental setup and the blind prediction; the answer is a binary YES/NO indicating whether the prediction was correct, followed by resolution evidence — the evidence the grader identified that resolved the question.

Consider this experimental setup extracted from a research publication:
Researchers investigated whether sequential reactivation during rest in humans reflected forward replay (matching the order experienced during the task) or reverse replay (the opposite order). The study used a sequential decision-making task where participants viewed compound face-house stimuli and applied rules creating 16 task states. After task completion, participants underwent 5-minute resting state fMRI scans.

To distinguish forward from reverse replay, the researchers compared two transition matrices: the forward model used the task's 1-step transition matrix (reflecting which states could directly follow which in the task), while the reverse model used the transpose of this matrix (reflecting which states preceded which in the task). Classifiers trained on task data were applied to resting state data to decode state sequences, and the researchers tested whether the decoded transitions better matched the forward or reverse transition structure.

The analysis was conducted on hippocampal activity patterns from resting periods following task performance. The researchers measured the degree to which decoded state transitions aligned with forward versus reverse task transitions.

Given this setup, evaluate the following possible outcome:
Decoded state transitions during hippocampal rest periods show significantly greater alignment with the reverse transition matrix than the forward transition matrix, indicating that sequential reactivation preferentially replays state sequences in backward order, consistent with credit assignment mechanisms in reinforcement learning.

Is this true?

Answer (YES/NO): NO